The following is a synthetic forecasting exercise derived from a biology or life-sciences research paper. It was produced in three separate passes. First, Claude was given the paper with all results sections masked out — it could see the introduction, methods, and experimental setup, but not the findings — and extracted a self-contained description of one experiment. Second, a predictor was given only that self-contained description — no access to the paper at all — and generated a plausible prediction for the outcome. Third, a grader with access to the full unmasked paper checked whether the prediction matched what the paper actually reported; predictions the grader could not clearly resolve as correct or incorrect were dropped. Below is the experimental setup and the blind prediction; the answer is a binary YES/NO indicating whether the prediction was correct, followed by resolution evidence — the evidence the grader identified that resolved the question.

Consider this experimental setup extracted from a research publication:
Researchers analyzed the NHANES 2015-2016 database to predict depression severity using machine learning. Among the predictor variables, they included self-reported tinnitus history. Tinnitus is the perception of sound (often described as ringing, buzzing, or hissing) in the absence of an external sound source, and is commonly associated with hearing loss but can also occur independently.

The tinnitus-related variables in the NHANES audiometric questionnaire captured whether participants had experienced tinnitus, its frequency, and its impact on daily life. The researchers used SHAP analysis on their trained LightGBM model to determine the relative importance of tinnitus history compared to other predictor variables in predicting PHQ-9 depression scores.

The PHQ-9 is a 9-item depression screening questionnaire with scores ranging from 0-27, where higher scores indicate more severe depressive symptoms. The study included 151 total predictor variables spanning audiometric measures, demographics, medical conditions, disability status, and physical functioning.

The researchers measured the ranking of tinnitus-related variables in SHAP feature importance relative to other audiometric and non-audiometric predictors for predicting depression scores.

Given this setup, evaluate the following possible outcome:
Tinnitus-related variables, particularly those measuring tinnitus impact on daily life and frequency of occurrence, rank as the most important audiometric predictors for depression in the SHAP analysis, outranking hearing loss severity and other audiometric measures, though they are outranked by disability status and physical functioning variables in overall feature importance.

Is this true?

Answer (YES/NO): NO